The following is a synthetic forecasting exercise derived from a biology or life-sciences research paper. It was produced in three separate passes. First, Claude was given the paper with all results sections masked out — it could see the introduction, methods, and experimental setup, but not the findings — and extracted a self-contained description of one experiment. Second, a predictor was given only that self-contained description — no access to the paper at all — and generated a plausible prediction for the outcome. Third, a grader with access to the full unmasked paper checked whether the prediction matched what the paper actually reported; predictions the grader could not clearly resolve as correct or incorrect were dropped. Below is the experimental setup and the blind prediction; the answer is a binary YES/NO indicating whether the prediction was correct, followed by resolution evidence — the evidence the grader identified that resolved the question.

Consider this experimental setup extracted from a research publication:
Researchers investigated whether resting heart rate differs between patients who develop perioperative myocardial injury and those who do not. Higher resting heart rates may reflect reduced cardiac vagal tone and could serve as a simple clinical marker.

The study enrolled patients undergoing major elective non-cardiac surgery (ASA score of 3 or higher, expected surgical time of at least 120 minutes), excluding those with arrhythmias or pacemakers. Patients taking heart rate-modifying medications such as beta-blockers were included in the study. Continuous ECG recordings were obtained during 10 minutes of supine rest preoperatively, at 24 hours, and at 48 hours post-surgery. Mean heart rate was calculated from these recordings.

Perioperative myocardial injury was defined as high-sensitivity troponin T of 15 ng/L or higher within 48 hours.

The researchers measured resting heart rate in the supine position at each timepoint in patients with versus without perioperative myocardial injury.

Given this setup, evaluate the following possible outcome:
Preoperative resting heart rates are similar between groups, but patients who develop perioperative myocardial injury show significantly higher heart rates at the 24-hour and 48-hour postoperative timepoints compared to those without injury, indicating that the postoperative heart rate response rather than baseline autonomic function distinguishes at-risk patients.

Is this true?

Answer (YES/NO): NO